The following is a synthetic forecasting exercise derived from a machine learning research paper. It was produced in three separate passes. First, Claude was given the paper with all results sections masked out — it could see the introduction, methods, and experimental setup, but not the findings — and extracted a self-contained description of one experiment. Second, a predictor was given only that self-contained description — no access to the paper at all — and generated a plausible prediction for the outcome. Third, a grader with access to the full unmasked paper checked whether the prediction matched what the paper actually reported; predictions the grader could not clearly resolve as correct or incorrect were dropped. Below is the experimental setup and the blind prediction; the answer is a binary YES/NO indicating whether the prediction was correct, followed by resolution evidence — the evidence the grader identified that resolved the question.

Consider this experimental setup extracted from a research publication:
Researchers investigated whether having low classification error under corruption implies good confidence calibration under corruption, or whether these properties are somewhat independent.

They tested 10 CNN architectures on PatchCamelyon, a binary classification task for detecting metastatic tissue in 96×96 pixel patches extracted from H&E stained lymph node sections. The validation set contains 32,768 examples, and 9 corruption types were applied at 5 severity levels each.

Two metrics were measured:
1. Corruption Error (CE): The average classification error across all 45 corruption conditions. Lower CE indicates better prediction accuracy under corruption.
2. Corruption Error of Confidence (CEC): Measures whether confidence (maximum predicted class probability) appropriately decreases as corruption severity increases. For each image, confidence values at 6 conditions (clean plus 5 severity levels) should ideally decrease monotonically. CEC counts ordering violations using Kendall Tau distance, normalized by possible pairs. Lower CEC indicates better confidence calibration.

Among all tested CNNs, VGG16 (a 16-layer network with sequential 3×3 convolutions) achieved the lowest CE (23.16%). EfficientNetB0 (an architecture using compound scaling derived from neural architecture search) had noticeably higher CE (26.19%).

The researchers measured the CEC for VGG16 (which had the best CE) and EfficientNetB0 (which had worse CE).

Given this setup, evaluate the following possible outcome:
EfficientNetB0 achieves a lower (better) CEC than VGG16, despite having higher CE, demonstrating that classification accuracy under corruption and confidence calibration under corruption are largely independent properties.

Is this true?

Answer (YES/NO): NO